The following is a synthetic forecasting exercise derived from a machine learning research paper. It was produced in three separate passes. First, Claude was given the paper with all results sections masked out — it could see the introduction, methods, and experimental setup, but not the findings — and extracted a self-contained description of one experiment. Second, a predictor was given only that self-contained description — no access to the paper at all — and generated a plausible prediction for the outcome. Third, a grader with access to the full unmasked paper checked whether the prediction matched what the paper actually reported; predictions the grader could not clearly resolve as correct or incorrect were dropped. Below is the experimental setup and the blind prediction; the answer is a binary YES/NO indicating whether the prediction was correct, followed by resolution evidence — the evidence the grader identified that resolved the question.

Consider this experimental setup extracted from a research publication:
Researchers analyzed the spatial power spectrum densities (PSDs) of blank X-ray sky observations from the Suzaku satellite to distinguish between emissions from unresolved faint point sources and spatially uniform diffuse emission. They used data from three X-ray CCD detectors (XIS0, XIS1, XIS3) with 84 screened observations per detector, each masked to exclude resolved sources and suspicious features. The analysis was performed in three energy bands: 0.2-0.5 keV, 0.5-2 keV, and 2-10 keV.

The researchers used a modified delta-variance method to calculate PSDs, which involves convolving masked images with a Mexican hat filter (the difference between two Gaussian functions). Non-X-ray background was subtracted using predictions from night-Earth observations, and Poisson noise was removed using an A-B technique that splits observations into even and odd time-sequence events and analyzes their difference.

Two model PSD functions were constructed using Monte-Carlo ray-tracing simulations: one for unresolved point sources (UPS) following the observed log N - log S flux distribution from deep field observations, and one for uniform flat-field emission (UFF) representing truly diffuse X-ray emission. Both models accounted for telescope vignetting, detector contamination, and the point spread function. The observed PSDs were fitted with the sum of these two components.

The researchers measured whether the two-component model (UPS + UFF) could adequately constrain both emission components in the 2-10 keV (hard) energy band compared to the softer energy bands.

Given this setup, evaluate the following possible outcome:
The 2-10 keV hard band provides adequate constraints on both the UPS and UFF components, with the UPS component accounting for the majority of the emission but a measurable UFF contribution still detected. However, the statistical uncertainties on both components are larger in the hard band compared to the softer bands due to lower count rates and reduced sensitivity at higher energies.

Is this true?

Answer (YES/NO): NO